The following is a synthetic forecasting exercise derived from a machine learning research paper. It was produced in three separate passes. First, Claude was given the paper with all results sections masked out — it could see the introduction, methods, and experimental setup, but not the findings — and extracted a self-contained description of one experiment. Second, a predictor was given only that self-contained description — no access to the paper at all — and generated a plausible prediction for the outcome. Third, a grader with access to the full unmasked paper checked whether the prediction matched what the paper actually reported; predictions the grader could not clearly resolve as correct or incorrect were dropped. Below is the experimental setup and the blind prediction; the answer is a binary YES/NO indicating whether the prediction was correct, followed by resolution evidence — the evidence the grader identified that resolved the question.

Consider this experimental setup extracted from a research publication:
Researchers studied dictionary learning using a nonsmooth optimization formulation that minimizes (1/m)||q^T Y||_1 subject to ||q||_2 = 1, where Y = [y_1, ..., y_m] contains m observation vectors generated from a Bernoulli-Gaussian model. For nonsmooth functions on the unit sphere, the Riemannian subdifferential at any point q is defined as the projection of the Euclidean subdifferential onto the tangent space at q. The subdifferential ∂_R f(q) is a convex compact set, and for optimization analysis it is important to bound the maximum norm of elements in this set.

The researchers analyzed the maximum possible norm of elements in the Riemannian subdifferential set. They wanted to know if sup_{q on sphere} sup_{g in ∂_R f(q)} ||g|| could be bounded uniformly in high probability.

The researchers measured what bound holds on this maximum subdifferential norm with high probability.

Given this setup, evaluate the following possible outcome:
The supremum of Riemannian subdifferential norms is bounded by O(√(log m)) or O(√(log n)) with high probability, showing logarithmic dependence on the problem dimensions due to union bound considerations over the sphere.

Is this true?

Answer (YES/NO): NO